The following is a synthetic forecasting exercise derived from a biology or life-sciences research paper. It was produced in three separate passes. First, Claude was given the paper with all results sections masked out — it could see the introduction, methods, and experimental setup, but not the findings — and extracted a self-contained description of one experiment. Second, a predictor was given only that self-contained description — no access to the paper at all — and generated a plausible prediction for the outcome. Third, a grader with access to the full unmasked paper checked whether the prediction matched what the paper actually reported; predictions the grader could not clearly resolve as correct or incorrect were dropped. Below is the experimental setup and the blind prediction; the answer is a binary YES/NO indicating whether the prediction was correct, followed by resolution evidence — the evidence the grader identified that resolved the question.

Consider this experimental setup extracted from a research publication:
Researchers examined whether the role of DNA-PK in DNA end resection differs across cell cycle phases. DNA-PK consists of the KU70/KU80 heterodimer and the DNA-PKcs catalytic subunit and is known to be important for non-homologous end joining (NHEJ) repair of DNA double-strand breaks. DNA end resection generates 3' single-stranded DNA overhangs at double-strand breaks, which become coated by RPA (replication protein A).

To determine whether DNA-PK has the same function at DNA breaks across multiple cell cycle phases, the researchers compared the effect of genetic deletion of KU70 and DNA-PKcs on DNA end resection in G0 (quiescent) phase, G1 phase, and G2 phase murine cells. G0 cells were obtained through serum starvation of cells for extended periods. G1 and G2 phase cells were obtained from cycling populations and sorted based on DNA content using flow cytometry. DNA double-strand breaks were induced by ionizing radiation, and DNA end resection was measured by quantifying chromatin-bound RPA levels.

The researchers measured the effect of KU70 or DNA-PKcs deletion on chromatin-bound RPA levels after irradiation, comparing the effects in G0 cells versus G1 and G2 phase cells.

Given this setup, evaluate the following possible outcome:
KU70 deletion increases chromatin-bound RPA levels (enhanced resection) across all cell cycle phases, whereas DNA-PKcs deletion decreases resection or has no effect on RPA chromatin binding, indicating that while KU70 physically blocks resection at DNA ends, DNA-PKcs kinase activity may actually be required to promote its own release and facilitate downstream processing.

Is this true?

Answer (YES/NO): NO